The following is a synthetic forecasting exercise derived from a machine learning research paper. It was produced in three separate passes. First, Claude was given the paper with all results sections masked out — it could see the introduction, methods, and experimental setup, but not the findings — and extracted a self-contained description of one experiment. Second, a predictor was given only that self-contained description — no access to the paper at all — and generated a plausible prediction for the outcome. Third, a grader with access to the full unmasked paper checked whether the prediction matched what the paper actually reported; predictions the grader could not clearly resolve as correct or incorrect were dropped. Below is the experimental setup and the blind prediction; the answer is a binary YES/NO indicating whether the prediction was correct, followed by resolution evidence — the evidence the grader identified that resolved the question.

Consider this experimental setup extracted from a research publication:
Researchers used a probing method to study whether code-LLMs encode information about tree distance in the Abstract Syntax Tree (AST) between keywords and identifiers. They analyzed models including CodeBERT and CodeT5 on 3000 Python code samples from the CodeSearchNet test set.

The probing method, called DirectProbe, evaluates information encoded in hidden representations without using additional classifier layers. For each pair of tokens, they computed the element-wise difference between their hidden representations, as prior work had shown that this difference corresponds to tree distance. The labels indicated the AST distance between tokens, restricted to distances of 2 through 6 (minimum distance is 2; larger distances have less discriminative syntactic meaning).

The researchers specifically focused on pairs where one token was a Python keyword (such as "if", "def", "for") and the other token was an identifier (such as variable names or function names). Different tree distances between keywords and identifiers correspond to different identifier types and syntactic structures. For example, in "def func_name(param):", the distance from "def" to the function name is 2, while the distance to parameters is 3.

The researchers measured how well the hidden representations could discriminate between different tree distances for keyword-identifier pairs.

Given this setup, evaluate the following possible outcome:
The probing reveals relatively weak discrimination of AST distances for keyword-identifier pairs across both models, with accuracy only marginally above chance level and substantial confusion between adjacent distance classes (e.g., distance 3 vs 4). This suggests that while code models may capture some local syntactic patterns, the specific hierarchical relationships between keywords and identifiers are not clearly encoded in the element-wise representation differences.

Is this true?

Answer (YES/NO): NO